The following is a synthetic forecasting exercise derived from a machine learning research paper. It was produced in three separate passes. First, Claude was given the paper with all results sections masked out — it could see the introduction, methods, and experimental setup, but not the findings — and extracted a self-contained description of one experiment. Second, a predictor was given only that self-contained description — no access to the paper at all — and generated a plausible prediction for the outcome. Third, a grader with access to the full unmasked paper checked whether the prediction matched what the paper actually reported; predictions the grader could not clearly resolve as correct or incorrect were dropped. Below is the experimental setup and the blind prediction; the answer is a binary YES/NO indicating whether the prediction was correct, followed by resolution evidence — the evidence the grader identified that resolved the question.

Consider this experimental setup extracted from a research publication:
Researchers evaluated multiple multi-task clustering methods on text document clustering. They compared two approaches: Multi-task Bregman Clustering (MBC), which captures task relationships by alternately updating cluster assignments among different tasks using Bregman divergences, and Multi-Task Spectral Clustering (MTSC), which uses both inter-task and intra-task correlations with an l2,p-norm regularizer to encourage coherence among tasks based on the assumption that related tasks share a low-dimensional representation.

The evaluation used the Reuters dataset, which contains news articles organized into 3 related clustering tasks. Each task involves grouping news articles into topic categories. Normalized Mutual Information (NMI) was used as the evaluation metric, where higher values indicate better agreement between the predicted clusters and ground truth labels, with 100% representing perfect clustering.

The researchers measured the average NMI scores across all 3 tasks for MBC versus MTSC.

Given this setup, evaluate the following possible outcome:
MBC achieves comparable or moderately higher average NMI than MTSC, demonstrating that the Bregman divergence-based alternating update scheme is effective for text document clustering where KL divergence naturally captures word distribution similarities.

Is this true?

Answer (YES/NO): NO